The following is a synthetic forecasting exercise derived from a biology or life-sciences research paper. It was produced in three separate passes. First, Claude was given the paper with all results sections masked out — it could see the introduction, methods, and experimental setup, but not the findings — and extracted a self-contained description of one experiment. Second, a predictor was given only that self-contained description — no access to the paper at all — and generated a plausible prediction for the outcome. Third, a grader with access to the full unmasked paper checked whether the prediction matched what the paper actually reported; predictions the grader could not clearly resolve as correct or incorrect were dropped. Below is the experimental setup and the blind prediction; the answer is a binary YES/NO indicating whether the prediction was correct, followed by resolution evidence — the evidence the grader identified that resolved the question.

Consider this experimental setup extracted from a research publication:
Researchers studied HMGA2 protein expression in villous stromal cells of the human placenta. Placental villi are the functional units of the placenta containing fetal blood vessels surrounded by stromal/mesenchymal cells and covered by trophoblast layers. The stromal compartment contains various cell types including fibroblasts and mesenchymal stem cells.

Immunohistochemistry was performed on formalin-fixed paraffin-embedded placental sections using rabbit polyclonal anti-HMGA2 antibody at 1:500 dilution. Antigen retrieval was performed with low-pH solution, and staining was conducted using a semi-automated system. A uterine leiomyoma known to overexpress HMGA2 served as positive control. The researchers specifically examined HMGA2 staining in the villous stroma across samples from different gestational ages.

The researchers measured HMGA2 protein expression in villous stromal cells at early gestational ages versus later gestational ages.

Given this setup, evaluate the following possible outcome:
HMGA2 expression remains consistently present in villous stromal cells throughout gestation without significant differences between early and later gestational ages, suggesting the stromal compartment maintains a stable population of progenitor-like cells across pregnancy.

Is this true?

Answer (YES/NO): NO